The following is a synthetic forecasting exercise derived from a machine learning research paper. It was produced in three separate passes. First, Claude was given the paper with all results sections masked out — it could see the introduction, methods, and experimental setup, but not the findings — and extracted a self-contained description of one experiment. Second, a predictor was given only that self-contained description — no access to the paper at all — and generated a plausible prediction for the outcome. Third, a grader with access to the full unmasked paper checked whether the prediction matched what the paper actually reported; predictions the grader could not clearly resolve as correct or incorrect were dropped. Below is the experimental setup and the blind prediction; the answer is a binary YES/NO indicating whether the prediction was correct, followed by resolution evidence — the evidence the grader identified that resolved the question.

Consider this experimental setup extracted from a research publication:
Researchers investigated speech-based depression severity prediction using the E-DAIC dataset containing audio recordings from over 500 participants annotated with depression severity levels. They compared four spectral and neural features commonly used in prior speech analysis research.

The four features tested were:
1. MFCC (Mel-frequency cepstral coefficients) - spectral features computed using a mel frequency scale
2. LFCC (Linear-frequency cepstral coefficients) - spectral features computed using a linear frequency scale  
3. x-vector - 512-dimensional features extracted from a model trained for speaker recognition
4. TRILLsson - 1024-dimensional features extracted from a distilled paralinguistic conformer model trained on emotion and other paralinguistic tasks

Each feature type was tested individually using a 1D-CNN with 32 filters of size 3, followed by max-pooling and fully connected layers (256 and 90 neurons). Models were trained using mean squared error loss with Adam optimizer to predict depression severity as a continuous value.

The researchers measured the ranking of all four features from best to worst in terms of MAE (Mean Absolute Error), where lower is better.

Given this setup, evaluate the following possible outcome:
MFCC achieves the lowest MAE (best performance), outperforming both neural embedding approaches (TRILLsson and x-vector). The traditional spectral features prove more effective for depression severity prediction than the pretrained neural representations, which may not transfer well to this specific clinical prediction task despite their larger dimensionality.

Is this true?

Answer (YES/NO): NO